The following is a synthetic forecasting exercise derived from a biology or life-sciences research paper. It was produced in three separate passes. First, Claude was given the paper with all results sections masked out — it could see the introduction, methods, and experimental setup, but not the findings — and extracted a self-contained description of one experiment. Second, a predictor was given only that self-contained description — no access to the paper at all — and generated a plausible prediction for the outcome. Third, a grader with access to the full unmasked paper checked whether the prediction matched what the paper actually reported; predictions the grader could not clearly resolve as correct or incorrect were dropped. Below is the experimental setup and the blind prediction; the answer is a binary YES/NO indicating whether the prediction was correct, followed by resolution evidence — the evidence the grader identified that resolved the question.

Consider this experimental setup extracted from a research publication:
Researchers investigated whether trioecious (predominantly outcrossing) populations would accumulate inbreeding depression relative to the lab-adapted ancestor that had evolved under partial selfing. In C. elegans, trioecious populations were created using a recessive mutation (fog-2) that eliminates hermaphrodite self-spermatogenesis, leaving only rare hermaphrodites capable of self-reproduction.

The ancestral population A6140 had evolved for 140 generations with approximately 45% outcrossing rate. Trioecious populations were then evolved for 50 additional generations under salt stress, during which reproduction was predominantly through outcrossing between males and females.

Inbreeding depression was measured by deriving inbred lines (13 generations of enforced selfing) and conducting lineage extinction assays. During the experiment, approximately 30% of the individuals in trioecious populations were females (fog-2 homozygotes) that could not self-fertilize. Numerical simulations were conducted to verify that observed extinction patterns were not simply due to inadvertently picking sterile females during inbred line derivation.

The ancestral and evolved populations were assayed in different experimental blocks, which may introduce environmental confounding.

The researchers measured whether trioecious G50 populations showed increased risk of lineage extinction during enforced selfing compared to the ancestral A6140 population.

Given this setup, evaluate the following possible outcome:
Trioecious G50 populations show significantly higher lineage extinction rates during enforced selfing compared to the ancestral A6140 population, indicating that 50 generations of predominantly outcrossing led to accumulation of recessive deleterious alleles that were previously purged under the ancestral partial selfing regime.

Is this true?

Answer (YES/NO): NO